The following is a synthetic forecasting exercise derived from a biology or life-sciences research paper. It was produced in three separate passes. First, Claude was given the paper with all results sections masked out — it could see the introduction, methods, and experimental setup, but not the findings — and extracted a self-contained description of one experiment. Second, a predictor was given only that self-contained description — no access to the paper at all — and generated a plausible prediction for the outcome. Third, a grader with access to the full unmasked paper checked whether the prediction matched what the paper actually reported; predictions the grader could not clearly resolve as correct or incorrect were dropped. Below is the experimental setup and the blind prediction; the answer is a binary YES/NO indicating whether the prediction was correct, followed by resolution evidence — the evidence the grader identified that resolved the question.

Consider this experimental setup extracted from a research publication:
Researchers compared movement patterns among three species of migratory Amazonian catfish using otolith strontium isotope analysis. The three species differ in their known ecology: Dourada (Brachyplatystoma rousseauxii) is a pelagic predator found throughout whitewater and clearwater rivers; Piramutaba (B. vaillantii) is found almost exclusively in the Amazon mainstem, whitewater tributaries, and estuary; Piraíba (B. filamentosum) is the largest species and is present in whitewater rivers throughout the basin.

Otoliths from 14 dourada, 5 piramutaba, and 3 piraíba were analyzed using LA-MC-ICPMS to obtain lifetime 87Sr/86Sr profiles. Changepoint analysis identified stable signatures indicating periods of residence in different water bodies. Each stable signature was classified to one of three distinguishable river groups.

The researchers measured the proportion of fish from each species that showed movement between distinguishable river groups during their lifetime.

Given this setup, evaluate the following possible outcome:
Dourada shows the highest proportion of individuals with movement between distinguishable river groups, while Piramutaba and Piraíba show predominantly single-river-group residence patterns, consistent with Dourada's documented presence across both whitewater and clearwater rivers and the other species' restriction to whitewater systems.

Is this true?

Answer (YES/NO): NO